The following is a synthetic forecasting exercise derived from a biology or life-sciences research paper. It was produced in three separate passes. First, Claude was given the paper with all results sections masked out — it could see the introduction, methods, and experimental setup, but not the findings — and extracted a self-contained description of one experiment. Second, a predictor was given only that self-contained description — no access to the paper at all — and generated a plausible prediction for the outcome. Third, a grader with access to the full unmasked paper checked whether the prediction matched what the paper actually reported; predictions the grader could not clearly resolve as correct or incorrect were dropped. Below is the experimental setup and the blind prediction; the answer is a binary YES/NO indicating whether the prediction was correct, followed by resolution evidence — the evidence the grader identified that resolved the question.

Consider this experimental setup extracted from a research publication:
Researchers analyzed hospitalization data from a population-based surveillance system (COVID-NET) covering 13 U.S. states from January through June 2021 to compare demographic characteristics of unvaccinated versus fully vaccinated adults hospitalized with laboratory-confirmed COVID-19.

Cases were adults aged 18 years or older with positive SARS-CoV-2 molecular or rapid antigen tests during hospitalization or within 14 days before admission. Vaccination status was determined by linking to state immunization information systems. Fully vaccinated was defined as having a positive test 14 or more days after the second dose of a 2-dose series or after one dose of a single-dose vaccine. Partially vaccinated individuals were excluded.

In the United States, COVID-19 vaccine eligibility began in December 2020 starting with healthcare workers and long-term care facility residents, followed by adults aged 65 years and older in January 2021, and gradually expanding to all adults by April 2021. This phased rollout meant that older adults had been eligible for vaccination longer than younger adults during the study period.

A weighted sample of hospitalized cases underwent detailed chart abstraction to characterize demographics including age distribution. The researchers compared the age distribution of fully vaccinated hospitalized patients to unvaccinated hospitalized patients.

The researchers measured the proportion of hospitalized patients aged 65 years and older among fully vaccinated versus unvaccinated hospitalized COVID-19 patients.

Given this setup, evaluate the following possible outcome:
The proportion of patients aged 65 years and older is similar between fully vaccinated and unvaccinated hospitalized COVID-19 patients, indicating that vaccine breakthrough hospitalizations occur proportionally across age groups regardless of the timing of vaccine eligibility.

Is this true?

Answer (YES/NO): NO